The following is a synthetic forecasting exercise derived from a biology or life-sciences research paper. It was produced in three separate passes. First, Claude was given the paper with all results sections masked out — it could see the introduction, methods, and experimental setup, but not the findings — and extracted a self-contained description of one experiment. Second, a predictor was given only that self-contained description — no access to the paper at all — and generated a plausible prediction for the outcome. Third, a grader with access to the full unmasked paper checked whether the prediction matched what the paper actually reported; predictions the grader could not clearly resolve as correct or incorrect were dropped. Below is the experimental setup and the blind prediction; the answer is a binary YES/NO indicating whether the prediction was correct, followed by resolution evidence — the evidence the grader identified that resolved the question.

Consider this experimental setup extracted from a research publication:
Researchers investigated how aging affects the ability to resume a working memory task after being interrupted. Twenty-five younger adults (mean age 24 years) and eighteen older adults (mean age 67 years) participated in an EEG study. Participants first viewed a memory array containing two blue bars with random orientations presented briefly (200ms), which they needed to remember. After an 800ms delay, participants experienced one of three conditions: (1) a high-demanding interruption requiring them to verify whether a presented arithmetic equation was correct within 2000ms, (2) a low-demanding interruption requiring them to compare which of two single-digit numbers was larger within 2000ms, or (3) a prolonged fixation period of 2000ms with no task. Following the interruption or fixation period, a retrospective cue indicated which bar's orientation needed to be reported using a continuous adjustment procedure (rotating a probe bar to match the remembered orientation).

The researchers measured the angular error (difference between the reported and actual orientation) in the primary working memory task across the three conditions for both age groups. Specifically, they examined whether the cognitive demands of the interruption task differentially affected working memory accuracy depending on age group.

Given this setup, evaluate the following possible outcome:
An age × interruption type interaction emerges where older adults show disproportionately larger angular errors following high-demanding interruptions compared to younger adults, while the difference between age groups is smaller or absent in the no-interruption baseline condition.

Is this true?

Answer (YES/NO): NO